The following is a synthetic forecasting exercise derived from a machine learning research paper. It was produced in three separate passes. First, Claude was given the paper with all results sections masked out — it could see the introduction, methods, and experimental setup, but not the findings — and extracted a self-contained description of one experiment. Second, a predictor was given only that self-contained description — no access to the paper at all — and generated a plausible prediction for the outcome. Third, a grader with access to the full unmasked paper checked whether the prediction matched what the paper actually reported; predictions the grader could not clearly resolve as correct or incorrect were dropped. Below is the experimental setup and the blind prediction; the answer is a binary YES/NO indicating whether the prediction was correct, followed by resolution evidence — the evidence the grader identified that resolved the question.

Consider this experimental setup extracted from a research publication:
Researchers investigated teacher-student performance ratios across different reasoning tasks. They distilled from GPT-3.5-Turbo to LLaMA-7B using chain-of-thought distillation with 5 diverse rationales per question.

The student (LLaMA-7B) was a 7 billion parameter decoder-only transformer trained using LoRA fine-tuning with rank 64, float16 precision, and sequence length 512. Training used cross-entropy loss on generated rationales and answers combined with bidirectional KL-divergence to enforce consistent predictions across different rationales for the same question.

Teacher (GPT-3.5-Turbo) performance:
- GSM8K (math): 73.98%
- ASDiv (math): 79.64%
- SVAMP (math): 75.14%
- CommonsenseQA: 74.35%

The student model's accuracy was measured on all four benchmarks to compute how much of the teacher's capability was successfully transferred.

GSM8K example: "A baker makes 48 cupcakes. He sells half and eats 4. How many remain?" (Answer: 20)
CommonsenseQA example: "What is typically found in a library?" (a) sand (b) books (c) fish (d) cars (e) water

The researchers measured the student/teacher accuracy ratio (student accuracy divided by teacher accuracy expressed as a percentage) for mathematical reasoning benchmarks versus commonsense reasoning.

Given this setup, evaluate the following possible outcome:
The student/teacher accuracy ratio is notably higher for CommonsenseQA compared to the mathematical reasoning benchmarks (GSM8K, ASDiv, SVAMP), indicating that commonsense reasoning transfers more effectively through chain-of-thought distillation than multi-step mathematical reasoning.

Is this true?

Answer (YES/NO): YES